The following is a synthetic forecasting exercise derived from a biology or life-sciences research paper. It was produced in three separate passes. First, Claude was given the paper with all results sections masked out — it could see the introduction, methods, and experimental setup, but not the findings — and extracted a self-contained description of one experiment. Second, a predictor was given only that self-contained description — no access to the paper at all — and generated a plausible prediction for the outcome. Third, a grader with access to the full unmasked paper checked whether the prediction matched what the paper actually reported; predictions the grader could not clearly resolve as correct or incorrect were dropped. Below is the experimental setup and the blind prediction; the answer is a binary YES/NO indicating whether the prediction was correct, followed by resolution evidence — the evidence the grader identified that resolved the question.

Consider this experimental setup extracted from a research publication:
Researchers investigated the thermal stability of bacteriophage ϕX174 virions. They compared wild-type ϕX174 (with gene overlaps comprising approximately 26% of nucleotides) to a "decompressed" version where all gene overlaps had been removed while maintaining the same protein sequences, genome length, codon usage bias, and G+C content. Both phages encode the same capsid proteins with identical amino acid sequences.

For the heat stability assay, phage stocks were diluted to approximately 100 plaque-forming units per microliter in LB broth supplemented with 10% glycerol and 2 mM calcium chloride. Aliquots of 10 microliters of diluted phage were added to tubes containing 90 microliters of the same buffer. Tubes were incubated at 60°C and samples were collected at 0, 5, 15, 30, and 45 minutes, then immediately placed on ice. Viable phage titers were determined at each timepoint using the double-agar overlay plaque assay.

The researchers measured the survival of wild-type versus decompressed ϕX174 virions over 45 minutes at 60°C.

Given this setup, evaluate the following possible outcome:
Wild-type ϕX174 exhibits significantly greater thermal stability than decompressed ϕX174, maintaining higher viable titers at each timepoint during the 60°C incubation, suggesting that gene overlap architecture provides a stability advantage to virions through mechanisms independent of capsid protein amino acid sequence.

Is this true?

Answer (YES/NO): YES